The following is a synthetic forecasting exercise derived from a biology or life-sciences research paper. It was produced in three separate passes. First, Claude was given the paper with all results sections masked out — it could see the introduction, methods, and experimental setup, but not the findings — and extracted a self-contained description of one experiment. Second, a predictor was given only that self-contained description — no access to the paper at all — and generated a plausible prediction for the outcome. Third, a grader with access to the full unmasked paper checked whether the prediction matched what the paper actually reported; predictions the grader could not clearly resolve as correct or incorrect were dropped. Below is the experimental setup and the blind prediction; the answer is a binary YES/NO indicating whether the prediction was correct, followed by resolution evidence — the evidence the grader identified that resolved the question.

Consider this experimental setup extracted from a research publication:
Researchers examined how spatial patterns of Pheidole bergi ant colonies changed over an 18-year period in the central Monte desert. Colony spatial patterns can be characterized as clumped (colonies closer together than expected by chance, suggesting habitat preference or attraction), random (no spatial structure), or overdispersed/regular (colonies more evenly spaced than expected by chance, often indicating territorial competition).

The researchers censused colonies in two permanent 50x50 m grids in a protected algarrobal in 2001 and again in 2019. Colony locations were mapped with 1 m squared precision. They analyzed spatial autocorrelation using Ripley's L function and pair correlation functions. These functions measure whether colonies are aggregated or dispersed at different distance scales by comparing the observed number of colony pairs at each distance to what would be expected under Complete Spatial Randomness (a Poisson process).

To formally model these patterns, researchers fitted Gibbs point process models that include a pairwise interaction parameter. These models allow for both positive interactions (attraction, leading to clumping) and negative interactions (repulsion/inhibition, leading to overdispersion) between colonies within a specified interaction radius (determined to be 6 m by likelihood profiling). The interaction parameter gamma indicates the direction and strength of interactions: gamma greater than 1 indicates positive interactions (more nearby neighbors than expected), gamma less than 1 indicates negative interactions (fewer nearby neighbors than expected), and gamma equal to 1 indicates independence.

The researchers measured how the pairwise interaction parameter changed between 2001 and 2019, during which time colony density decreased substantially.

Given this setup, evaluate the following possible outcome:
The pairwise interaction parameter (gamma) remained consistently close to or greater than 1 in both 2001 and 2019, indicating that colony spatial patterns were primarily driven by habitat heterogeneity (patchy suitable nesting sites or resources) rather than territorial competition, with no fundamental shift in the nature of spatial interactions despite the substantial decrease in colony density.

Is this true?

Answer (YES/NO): NO